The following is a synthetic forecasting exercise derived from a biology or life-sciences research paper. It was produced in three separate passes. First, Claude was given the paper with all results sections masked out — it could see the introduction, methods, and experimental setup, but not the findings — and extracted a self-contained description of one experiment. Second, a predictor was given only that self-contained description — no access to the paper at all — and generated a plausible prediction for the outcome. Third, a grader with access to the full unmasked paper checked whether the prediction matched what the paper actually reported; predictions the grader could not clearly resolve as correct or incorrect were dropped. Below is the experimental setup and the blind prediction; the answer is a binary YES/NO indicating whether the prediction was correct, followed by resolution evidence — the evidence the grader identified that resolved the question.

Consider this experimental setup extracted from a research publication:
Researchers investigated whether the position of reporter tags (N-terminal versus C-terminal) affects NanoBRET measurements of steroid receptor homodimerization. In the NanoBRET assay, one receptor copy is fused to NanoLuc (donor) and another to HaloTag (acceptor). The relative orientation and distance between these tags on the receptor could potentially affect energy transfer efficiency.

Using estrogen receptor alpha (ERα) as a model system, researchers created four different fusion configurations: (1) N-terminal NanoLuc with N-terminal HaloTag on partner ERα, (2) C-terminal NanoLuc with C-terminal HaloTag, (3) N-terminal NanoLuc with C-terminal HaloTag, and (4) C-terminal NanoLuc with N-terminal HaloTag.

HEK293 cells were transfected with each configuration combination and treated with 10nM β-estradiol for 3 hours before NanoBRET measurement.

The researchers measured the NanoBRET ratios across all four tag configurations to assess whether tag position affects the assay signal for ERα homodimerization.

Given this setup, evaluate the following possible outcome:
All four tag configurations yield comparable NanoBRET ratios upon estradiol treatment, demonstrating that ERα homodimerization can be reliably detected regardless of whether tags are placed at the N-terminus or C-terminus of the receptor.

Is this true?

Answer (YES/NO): NO